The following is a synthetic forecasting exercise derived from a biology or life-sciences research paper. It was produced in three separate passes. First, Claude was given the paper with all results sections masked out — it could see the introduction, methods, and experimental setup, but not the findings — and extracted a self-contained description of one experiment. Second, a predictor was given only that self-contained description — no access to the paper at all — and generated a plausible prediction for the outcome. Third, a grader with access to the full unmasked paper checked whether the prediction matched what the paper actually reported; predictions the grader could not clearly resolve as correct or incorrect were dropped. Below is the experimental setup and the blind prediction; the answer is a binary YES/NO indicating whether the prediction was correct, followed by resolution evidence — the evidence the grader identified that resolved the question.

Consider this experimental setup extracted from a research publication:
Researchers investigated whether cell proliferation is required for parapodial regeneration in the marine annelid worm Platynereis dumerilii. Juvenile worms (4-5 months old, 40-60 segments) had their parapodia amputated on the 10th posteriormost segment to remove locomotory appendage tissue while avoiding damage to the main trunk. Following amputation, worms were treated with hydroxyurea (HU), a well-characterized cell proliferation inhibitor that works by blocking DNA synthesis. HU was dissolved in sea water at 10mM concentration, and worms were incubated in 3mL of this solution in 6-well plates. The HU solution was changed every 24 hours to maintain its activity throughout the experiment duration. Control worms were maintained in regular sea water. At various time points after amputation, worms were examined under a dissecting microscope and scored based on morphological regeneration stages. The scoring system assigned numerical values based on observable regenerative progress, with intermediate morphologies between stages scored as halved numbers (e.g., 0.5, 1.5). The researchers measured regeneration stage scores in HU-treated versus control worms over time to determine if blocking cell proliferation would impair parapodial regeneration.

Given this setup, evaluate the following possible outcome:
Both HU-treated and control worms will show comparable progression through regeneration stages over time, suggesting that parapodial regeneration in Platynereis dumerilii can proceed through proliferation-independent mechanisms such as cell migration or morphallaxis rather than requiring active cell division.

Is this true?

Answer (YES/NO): NO